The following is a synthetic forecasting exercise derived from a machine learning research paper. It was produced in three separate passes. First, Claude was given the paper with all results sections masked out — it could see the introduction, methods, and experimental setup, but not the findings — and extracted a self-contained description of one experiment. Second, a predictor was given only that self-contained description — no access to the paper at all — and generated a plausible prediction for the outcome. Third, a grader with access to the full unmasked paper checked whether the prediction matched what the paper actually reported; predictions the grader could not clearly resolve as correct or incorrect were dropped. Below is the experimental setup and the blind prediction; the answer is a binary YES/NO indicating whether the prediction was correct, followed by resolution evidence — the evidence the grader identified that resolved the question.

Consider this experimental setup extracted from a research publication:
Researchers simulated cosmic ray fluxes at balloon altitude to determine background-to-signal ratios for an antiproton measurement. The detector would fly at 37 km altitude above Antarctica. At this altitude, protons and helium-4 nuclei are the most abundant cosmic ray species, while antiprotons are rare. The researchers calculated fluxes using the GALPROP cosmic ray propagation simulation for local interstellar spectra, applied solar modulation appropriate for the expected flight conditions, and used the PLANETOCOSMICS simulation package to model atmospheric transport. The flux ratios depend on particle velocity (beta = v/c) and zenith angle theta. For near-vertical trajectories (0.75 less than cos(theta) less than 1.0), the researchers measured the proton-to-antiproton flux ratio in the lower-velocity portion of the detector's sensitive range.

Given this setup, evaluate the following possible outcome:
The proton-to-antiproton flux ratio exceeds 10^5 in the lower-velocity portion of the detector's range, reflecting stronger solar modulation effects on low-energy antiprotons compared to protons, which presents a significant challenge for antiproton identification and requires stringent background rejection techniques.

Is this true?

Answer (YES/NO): NO